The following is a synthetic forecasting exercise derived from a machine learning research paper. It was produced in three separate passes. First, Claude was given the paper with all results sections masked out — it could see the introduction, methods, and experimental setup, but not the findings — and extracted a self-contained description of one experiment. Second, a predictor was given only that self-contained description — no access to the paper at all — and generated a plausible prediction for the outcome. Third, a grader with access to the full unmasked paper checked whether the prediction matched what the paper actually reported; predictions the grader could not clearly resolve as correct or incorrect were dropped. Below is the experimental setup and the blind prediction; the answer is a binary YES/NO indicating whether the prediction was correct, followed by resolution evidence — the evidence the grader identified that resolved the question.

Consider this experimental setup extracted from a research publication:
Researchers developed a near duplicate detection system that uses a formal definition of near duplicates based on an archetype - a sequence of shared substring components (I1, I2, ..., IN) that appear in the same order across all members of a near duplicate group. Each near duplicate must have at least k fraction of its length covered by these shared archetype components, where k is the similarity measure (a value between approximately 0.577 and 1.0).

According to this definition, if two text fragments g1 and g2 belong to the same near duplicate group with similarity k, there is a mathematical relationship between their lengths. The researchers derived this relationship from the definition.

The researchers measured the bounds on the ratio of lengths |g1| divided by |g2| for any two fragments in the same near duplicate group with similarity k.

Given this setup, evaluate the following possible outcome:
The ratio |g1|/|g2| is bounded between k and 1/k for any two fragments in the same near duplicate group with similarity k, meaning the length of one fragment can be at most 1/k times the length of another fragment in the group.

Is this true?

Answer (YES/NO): YES